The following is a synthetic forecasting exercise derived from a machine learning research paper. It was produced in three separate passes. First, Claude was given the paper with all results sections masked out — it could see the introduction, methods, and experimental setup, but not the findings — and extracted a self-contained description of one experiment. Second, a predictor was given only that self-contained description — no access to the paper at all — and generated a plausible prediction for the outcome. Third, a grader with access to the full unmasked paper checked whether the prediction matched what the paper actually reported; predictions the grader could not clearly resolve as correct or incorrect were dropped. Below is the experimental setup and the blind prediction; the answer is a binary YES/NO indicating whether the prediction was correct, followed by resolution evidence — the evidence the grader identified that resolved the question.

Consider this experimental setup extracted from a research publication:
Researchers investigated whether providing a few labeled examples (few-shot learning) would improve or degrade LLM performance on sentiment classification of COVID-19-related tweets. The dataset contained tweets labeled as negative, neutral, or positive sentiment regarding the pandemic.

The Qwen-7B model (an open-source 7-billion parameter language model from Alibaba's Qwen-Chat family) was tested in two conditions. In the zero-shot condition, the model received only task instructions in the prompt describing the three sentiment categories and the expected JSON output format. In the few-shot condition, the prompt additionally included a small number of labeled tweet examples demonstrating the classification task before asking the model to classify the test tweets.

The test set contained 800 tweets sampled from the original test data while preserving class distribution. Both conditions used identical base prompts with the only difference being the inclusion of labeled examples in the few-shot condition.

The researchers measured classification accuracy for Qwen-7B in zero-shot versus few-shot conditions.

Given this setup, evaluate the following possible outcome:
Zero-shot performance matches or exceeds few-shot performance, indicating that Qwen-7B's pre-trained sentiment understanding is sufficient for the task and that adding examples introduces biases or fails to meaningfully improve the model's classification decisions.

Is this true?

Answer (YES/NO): YES